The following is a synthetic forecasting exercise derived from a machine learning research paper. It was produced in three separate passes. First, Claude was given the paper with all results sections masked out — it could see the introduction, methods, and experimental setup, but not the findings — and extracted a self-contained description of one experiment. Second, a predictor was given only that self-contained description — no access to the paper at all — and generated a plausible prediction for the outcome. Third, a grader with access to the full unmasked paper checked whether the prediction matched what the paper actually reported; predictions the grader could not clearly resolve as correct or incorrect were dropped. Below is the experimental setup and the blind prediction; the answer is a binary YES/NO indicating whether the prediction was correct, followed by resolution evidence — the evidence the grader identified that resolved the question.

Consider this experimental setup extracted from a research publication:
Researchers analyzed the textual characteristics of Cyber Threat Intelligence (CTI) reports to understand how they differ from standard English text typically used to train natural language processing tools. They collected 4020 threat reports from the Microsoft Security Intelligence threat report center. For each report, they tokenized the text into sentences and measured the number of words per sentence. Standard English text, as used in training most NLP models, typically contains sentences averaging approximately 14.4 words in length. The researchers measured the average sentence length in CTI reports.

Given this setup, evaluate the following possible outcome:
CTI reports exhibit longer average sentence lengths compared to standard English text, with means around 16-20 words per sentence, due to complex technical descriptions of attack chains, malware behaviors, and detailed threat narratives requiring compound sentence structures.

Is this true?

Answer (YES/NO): NO